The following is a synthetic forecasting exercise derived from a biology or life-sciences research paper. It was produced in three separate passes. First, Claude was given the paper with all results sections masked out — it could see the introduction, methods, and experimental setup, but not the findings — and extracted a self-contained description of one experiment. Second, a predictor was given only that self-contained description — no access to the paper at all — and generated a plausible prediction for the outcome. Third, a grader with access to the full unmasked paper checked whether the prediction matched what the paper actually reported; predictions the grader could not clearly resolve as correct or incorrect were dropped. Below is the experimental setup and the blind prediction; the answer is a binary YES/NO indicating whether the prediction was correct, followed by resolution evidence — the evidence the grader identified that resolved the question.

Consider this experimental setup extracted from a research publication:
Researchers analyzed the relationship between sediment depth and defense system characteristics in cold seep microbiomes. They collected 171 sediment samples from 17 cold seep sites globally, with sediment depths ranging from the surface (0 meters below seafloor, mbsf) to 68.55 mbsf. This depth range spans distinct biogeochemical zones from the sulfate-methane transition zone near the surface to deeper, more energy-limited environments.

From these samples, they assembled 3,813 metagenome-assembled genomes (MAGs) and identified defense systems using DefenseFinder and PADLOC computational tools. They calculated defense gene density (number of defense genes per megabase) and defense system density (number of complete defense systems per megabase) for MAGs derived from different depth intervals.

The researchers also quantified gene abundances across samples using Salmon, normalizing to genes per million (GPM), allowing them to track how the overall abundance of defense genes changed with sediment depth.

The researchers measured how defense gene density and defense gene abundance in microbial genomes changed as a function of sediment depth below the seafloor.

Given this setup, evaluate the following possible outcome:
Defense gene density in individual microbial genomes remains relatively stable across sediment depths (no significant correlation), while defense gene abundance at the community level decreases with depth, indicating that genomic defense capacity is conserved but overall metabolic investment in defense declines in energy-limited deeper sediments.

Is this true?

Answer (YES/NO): NO